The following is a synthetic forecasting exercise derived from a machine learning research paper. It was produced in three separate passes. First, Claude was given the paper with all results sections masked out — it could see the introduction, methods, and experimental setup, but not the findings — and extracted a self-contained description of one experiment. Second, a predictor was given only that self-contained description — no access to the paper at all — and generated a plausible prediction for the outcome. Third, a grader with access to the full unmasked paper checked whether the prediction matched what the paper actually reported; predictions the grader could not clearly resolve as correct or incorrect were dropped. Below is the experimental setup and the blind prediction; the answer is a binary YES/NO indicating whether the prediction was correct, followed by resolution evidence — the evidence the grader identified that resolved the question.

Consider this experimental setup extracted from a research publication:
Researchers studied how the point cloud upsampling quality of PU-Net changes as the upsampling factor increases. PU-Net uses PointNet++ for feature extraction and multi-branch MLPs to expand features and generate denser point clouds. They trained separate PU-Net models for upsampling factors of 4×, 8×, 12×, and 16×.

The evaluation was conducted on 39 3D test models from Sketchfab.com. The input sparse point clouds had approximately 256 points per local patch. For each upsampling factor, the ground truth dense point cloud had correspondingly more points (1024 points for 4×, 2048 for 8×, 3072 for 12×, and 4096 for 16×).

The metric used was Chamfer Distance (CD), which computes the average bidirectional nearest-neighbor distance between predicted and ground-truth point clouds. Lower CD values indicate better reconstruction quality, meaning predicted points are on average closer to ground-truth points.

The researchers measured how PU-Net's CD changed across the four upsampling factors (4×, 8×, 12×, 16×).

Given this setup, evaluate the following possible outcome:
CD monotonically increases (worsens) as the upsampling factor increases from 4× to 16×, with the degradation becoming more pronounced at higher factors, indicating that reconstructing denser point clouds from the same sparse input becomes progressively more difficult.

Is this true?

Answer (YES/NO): NO